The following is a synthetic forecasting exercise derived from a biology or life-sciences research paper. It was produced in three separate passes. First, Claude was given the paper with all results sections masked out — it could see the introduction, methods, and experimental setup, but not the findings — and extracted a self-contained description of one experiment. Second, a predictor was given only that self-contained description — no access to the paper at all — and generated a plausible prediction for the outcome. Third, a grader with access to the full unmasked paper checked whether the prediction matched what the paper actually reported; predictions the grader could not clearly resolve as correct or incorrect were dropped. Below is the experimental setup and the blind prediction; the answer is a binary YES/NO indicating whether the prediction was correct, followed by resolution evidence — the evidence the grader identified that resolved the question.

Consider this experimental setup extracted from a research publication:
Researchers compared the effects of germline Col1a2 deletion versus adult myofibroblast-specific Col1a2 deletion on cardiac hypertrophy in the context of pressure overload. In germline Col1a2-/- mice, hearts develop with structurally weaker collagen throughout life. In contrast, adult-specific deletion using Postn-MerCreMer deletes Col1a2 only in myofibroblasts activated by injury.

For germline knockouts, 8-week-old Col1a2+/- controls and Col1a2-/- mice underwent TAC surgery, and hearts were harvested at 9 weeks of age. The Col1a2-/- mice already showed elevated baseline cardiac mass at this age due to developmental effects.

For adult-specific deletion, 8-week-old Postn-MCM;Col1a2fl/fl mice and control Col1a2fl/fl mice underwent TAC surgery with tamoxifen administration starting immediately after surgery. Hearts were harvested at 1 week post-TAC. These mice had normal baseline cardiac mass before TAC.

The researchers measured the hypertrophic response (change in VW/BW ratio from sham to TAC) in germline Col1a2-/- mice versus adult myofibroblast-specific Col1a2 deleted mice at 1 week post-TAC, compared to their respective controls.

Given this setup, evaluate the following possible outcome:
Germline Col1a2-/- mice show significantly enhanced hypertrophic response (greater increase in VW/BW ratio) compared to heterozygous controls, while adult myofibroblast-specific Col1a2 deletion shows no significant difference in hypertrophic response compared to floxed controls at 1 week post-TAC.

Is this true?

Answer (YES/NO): NO